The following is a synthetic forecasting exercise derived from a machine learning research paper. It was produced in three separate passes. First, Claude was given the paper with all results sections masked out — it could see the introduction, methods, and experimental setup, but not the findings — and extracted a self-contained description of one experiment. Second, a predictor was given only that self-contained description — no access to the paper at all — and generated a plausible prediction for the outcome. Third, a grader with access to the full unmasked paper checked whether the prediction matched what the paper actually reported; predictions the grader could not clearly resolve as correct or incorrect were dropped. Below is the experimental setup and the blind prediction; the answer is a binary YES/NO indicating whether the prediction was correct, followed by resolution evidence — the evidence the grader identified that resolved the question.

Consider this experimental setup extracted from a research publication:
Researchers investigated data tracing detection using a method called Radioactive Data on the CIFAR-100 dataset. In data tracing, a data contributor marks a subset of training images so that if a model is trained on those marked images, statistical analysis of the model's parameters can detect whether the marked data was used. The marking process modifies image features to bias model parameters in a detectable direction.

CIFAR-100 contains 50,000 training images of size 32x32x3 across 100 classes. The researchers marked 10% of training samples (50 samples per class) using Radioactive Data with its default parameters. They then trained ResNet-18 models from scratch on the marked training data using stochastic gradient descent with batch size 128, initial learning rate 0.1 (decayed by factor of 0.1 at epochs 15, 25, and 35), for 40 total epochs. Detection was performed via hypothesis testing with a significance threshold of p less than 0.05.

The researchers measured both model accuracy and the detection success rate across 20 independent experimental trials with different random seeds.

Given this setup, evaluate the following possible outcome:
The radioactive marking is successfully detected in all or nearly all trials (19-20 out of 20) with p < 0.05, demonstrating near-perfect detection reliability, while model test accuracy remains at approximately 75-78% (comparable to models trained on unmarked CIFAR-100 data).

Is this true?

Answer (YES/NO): NO